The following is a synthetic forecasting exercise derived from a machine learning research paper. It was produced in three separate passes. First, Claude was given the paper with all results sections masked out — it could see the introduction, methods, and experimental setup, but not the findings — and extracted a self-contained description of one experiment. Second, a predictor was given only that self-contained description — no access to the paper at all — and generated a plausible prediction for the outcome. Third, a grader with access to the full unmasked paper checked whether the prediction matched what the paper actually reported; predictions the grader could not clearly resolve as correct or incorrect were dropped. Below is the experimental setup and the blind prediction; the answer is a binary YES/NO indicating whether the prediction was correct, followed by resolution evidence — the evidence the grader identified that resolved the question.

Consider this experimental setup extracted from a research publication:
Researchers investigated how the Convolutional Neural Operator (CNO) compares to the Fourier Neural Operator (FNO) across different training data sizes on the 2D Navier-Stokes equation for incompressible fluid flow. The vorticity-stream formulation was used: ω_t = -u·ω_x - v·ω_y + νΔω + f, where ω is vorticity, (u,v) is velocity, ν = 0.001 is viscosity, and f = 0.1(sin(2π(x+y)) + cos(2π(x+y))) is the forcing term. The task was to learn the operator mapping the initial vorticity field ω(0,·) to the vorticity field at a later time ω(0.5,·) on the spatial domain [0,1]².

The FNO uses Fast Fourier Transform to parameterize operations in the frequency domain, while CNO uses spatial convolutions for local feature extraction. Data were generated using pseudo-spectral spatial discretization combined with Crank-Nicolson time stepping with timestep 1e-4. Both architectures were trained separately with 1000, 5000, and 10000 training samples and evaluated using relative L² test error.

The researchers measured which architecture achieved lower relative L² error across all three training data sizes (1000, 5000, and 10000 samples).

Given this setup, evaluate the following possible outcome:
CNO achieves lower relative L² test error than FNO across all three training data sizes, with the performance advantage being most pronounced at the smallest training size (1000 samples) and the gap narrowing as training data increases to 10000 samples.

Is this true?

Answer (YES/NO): YES